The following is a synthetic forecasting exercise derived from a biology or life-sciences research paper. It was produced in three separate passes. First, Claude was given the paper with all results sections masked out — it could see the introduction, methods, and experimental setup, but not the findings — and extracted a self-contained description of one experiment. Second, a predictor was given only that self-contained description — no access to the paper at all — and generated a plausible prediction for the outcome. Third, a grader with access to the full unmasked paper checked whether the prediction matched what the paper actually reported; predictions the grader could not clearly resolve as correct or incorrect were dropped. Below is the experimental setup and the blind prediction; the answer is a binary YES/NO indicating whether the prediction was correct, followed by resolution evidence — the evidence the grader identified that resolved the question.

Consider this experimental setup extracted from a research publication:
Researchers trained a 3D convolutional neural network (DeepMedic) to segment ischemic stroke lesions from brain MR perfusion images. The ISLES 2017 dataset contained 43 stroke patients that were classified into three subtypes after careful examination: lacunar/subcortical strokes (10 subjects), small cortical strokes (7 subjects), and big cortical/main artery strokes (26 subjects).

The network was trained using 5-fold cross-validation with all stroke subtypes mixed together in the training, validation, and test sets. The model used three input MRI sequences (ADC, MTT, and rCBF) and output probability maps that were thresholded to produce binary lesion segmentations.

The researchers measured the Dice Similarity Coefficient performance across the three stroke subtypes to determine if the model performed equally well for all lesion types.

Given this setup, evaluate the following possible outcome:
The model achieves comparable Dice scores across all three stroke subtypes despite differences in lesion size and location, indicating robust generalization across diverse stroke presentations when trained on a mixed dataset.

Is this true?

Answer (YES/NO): NO